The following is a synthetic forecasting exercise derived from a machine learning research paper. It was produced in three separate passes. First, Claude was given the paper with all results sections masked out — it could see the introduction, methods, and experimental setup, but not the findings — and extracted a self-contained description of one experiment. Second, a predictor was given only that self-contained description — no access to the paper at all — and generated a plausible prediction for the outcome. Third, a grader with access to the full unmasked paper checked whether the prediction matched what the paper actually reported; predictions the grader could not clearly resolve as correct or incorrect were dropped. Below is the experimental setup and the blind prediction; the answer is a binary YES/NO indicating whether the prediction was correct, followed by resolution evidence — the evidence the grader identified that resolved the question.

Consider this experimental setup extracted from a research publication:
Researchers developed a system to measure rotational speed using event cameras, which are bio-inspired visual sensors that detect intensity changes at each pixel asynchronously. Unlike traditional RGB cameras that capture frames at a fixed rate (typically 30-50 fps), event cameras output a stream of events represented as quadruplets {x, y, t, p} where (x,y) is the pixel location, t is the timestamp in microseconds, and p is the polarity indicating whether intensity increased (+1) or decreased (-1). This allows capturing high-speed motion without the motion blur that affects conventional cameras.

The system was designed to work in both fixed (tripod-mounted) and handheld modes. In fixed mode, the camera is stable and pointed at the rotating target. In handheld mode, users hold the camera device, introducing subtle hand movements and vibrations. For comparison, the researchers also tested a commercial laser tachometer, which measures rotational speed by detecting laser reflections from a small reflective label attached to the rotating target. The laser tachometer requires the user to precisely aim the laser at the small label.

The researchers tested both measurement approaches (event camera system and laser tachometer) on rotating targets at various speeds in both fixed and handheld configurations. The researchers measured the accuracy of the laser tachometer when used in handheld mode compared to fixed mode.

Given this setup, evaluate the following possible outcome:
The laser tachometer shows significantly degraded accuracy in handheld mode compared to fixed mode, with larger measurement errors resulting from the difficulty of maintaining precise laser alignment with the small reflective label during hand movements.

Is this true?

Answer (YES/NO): YES